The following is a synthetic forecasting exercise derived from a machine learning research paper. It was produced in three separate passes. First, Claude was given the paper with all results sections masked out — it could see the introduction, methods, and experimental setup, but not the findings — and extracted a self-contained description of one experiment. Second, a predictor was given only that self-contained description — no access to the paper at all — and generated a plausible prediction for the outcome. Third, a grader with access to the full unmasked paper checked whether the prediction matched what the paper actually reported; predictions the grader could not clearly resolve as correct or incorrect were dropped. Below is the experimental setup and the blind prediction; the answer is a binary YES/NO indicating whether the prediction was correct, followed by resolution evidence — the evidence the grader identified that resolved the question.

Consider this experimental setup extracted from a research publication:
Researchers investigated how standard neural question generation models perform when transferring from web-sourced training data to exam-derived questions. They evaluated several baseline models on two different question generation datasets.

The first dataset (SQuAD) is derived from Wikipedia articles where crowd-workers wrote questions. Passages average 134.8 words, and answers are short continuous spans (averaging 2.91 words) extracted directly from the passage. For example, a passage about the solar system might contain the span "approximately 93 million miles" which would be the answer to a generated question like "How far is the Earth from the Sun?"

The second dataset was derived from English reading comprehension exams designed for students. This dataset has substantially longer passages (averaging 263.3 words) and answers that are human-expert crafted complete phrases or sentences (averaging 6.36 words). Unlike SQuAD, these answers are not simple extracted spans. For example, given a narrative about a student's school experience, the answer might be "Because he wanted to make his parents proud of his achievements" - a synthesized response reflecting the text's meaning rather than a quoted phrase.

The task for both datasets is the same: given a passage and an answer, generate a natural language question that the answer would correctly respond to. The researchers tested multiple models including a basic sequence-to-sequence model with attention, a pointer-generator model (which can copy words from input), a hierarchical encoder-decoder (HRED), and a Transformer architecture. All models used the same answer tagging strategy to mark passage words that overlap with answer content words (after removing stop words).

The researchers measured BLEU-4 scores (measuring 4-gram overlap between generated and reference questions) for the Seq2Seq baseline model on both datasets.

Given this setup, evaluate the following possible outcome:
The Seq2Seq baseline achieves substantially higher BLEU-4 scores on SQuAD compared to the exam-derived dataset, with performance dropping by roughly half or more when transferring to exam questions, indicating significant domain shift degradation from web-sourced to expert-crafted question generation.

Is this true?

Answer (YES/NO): YES